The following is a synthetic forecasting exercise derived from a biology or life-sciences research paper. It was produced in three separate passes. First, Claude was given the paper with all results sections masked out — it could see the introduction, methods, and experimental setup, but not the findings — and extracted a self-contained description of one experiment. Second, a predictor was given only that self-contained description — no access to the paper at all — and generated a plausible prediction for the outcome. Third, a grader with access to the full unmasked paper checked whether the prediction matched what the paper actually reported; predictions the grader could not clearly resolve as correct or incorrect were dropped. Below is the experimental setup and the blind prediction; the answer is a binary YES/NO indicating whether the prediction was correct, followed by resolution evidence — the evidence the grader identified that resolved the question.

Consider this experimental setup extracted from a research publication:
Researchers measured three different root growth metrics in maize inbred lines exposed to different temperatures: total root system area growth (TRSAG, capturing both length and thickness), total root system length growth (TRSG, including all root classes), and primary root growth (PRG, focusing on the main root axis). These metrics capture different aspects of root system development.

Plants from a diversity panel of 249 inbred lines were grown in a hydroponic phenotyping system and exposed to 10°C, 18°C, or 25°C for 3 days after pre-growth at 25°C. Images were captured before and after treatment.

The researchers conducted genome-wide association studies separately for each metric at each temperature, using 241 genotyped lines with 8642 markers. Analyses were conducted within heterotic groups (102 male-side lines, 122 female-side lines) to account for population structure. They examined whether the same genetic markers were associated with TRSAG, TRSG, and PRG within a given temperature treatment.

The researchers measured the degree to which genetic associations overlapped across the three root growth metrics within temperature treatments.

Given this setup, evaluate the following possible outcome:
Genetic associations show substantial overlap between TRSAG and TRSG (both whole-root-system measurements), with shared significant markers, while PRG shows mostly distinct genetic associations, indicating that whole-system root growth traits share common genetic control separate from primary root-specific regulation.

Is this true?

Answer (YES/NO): NO